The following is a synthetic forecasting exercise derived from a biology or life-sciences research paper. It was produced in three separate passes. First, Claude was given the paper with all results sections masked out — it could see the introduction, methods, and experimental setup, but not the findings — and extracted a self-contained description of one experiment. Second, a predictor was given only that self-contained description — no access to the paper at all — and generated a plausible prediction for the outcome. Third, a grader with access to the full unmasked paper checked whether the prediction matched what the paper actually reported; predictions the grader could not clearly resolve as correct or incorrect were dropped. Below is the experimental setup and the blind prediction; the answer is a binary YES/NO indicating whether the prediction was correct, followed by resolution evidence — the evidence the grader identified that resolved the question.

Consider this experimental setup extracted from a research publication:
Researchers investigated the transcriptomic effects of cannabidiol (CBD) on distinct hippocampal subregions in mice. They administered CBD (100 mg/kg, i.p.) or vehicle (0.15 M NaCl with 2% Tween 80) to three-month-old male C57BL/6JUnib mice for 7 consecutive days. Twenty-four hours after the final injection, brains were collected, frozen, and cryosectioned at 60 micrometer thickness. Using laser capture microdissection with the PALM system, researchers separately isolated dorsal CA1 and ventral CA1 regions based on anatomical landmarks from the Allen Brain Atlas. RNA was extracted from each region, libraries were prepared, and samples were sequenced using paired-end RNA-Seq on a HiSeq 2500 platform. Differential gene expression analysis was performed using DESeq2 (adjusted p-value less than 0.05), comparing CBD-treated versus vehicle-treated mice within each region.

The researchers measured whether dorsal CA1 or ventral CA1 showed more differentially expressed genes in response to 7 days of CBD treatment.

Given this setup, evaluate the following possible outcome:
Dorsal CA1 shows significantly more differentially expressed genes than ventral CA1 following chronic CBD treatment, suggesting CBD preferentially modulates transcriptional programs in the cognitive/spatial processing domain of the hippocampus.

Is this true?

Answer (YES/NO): NO